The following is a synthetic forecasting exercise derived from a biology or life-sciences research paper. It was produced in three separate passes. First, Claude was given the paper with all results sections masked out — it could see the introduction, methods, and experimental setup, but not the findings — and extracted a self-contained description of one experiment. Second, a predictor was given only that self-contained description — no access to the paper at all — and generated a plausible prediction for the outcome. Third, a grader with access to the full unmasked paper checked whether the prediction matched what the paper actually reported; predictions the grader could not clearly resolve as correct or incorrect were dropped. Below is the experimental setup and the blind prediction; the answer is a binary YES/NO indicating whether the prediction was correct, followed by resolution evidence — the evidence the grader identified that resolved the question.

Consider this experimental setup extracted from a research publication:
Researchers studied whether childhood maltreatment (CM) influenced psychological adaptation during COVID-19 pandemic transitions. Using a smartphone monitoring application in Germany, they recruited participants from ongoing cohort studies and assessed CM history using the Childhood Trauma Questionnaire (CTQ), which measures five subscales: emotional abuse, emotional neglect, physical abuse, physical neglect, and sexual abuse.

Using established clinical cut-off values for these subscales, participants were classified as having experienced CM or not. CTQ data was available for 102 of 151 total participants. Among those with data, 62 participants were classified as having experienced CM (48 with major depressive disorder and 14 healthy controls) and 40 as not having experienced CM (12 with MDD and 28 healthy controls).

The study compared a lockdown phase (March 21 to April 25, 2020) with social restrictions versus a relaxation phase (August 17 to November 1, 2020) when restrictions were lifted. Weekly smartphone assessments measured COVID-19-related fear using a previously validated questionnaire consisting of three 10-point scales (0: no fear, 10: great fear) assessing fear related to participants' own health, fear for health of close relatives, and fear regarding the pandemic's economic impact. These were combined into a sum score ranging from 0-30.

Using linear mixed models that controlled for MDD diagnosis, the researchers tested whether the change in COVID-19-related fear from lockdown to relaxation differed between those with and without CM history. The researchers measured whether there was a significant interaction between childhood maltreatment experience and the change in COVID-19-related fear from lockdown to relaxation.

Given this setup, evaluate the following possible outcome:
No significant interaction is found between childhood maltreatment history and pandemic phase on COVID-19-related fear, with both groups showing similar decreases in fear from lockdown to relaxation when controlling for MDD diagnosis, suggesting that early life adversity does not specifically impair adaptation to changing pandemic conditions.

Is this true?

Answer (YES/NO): NO